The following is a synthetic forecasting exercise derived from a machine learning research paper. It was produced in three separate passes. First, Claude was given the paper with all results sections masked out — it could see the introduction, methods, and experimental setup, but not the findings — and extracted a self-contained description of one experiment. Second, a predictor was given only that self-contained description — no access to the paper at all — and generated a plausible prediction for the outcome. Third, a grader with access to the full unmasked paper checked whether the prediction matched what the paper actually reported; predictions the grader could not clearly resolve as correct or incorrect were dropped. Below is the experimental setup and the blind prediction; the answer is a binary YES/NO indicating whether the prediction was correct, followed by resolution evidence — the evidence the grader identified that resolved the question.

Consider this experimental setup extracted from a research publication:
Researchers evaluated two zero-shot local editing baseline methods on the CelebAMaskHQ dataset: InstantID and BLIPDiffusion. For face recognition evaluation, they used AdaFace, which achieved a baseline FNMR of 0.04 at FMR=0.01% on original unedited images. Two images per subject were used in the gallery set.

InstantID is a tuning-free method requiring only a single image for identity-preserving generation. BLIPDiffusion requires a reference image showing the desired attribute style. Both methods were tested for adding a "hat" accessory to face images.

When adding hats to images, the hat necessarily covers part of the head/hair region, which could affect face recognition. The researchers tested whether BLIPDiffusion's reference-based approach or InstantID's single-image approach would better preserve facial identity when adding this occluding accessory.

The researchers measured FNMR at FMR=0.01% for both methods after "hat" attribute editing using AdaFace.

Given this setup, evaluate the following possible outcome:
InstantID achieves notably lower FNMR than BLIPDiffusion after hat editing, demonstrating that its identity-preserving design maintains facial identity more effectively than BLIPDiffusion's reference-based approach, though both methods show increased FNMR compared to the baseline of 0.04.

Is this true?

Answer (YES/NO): YES